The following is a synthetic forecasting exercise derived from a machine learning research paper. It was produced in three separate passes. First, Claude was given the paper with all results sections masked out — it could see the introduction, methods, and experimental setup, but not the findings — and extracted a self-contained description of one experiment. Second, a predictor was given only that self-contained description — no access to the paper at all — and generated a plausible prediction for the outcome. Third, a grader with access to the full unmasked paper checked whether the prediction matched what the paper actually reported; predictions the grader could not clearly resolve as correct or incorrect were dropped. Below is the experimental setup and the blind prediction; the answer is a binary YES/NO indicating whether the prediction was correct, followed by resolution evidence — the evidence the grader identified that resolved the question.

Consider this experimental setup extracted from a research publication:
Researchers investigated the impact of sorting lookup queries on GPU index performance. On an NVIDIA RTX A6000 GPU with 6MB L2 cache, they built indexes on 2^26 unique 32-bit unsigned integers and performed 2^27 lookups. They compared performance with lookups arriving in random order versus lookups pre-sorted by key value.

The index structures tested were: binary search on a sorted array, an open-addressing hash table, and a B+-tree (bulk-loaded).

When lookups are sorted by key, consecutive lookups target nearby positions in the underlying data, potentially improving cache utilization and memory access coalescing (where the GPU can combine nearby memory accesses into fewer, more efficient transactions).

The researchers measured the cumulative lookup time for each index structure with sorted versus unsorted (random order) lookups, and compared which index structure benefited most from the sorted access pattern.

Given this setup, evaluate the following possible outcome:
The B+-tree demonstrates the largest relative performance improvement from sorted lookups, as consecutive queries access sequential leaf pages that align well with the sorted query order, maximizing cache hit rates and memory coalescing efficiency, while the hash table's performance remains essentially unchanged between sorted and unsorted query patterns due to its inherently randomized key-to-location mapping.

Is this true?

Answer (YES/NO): NO